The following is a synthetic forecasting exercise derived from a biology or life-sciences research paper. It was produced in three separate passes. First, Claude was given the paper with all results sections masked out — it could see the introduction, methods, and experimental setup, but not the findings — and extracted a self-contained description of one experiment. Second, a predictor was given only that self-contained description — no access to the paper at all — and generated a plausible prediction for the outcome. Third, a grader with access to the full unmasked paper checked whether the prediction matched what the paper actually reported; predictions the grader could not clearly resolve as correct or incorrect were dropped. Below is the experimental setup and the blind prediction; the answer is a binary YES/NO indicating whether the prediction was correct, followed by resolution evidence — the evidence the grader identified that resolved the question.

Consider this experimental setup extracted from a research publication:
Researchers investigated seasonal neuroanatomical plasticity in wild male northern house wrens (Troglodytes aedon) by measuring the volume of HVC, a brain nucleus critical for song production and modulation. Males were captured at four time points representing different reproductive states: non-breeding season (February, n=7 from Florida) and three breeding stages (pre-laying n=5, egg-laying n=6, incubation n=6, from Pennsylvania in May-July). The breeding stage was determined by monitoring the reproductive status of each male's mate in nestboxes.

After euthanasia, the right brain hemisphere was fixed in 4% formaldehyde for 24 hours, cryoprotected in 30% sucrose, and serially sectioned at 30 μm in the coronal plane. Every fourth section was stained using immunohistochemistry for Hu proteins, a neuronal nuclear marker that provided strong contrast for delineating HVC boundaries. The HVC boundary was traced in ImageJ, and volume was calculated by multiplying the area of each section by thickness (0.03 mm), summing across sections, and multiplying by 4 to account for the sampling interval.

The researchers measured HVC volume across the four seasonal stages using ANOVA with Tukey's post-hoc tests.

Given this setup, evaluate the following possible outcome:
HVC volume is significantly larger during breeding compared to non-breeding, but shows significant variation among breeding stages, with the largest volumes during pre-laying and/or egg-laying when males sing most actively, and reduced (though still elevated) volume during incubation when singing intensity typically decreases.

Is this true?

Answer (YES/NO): NO